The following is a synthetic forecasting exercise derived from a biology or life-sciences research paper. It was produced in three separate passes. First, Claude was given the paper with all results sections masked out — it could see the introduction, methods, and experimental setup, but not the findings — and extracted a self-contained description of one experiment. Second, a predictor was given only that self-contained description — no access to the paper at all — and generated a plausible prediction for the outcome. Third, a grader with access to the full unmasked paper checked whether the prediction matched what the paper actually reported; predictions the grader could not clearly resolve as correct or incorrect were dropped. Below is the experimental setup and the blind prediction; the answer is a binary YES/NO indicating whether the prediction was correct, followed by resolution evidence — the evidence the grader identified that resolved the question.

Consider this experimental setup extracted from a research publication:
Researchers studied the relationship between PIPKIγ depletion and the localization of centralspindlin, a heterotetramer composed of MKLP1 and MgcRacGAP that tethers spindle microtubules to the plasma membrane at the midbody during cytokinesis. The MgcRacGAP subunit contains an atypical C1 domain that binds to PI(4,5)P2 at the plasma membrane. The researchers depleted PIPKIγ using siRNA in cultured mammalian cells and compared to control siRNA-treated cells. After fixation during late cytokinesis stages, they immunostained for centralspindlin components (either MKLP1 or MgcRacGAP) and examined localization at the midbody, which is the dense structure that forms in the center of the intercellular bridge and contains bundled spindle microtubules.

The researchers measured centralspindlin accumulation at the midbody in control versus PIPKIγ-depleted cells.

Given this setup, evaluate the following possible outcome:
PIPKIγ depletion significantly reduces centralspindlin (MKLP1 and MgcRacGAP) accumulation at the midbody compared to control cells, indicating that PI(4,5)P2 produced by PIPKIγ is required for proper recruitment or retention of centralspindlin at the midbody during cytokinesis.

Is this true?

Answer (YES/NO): YES